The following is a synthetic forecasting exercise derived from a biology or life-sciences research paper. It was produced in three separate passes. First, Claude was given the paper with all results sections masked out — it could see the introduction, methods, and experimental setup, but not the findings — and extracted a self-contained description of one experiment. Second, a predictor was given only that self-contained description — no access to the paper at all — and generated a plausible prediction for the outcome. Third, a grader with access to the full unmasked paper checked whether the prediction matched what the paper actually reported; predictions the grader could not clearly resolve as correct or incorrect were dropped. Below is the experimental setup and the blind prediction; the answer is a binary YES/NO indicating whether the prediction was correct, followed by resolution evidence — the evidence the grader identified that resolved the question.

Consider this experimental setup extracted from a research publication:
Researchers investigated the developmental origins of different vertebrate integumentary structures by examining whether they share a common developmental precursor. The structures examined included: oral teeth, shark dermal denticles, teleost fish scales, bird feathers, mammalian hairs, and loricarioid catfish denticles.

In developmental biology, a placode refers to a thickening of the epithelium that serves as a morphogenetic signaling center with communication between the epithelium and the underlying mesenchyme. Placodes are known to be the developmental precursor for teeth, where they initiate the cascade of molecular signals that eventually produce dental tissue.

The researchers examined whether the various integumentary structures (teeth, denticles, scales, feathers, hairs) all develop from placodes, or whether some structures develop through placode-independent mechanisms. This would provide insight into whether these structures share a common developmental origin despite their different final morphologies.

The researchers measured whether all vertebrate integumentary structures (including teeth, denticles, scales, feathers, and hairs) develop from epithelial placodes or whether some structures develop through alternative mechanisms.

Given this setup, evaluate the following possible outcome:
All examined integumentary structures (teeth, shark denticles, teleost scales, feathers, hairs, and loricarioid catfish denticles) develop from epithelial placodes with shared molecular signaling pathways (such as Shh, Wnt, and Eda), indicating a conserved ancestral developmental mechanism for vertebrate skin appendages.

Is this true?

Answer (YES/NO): NO